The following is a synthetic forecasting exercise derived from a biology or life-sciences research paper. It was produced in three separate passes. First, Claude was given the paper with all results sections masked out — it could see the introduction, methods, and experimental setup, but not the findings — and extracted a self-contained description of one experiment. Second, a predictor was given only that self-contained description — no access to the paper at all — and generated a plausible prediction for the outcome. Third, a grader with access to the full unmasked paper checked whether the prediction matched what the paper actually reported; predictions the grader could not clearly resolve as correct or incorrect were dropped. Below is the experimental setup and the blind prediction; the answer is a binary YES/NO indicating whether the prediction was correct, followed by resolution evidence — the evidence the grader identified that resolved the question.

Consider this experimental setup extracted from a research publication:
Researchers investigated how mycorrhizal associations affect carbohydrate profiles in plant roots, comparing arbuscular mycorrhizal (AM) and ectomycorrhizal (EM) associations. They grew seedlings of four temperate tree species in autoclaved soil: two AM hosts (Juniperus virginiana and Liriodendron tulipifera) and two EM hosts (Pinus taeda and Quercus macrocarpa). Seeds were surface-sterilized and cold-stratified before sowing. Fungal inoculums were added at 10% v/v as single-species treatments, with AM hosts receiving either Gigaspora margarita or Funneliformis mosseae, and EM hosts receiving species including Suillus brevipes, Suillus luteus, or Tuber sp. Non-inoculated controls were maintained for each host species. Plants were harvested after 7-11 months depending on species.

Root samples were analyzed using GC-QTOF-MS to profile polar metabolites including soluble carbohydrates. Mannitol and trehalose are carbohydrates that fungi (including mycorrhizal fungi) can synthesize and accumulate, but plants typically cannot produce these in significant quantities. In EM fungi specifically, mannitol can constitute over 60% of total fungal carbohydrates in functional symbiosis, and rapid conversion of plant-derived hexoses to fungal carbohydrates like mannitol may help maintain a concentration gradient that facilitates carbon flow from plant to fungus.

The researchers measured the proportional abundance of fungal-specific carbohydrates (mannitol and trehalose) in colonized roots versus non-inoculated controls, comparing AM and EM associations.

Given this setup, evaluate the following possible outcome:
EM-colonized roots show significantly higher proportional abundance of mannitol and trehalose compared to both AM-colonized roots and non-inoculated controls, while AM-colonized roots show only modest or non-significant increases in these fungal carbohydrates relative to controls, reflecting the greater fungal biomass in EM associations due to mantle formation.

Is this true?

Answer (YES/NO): YES